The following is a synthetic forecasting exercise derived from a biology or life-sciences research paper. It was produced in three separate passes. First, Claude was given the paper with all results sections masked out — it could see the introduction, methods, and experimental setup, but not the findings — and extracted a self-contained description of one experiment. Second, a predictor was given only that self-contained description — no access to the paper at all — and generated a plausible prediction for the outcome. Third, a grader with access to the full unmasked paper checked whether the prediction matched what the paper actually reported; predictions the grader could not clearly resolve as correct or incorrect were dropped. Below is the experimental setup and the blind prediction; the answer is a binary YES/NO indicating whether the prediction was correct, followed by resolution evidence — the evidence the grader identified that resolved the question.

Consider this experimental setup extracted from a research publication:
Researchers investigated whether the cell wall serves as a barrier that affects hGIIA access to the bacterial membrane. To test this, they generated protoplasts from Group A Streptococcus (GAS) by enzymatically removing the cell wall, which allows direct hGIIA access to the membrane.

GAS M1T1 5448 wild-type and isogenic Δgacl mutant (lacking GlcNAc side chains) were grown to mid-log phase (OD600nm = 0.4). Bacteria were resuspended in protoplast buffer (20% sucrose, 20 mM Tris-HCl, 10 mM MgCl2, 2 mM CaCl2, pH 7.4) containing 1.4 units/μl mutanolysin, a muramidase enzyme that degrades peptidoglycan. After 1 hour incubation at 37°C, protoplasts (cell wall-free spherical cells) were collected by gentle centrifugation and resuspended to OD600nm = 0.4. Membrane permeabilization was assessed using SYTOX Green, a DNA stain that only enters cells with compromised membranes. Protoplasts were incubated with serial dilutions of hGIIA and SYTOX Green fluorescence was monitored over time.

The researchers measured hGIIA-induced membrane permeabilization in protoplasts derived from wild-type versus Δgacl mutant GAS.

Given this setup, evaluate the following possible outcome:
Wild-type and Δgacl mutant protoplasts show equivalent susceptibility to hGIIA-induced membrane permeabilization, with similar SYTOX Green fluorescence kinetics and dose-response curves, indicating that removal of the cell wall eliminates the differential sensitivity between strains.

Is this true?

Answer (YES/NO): NO